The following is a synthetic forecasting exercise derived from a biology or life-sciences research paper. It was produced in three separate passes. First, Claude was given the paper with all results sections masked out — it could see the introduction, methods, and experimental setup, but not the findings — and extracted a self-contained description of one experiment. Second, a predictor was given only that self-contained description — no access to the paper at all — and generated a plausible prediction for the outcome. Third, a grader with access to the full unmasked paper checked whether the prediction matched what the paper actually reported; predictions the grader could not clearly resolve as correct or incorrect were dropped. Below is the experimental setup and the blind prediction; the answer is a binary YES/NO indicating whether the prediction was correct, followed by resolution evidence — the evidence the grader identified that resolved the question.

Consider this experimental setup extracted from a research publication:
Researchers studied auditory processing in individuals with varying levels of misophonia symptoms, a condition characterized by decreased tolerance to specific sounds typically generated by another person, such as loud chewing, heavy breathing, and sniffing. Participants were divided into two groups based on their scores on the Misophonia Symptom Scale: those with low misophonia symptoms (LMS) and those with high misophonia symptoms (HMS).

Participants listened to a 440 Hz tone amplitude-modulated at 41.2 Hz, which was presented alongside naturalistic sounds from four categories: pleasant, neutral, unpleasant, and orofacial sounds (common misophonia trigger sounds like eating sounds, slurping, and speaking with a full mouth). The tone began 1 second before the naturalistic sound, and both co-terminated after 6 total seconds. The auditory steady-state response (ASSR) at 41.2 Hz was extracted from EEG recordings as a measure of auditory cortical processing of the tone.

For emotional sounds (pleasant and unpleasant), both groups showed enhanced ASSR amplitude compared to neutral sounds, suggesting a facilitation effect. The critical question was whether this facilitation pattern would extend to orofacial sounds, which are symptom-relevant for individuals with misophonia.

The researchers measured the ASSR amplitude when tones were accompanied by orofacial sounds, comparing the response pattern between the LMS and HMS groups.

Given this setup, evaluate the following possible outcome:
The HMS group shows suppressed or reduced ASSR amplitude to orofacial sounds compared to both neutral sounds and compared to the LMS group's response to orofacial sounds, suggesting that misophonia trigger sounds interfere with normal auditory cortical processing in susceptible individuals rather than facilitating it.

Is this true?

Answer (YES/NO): YES